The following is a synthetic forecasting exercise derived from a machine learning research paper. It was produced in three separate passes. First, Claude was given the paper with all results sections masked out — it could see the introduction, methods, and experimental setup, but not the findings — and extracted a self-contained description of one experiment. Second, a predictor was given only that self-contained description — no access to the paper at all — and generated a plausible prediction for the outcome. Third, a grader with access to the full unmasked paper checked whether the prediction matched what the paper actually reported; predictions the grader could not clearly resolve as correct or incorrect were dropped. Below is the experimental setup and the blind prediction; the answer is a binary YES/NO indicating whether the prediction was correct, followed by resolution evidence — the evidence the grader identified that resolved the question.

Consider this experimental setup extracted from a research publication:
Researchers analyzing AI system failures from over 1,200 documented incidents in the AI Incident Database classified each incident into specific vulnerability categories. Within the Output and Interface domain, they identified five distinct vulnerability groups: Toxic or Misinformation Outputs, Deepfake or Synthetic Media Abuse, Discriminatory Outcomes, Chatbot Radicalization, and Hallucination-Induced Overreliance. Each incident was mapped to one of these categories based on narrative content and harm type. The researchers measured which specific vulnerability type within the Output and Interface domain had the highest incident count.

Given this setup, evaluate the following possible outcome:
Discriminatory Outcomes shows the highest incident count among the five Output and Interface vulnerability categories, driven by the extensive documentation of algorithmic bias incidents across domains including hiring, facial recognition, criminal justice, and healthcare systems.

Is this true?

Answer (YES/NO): NO